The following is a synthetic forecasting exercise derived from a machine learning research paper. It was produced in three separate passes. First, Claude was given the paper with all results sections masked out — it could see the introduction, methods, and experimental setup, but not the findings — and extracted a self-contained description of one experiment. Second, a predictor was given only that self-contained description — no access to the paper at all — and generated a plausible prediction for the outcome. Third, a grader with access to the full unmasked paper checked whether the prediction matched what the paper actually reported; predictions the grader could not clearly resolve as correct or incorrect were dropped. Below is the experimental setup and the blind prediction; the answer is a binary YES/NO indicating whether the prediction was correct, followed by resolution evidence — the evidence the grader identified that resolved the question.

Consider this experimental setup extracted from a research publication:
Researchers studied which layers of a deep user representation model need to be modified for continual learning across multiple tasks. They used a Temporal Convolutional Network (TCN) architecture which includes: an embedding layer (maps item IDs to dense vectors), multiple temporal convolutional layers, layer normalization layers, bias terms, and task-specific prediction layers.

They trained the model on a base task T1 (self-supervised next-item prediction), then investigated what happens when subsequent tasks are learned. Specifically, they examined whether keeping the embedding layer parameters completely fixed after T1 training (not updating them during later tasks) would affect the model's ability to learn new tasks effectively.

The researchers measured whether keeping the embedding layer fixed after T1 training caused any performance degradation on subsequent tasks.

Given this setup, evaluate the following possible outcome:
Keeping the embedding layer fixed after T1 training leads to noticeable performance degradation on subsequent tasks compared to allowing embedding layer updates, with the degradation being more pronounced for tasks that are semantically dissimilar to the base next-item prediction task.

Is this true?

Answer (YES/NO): NO